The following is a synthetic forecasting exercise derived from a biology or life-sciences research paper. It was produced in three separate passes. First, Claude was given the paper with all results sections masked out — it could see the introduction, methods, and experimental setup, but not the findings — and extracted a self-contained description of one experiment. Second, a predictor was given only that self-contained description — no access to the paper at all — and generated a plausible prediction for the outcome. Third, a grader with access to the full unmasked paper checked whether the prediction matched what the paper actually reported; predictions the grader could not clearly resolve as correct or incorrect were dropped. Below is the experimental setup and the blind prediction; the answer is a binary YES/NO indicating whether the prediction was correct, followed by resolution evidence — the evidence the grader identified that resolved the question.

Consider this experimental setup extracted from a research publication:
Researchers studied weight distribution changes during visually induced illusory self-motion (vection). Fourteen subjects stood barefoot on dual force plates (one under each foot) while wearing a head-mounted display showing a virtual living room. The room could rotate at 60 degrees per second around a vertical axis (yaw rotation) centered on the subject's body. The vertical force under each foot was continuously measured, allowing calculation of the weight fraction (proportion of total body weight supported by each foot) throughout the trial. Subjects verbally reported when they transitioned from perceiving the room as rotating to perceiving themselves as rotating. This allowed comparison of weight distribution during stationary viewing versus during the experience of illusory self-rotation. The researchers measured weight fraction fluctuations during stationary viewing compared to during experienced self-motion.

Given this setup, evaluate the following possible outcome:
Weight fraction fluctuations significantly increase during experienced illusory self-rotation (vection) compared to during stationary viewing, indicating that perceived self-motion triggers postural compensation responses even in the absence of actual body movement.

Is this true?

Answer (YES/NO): YES